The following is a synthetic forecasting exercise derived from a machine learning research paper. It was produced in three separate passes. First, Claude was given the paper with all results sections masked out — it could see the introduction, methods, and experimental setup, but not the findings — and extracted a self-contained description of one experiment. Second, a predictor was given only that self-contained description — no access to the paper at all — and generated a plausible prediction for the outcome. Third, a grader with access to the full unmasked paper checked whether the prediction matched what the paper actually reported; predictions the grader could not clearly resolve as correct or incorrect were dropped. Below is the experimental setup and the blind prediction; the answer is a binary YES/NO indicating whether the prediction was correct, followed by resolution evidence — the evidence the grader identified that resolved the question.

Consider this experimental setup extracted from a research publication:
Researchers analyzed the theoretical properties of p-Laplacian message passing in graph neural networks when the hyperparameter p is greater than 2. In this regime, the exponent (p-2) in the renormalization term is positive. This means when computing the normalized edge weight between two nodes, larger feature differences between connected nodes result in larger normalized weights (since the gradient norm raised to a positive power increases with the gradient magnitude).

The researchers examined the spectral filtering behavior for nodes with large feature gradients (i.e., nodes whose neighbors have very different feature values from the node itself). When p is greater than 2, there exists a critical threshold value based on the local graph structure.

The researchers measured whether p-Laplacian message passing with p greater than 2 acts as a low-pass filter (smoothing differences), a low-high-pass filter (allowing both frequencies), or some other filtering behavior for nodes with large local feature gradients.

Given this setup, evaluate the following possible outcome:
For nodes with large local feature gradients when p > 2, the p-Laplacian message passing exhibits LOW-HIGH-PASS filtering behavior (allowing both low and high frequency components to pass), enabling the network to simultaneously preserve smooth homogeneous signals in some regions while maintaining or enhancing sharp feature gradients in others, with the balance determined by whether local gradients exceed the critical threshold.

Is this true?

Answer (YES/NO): NO